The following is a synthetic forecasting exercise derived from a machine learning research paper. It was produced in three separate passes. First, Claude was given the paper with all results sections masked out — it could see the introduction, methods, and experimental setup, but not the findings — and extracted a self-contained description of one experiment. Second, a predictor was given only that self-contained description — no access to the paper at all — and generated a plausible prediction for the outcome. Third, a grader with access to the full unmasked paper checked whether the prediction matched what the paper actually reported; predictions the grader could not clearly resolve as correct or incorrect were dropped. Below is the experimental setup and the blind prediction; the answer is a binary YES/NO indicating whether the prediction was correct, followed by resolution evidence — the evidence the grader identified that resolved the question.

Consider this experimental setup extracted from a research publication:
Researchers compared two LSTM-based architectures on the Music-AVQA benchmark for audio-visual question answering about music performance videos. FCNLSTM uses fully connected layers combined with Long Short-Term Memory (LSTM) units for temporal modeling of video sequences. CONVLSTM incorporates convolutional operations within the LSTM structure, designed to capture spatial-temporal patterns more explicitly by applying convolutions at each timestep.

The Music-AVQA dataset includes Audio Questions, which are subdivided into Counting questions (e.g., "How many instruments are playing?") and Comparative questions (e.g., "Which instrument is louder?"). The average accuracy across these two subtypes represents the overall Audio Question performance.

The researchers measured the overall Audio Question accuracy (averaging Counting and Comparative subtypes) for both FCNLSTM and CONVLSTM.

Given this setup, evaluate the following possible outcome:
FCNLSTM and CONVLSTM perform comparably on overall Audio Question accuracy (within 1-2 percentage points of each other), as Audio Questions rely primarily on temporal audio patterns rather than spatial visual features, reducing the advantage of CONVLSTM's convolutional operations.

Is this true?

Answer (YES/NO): NO